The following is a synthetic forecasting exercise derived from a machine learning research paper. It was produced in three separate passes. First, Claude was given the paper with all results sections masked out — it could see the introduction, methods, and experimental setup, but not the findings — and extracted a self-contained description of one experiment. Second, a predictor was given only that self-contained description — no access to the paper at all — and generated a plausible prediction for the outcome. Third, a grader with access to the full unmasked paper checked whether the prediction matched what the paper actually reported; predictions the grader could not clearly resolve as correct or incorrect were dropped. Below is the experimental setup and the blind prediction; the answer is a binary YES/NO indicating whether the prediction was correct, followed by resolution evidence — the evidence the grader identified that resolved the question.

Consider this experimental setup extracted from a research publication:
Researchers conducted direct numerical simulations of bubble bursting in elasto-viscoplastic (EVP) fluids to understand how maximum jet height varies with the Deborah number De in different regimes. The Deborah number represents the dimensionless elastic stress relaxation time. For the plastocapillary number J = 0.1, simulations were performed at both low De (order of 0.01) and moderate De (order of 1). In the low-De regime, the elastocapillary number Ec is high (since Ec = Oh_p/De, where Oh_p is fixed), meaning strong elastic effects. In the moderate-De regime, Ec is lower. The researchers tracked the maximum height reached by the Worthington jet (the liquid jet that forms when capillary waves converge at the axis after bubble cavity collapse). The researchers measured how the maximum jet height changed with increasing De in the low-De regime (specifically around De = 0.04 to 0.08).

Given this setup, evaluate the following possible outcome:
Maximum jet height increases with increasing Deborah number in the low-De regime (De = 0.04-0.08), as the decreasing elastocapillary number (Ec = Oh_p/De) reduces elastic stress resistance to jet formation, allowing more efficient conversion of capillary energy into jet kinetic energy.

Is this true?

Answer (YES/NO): NO